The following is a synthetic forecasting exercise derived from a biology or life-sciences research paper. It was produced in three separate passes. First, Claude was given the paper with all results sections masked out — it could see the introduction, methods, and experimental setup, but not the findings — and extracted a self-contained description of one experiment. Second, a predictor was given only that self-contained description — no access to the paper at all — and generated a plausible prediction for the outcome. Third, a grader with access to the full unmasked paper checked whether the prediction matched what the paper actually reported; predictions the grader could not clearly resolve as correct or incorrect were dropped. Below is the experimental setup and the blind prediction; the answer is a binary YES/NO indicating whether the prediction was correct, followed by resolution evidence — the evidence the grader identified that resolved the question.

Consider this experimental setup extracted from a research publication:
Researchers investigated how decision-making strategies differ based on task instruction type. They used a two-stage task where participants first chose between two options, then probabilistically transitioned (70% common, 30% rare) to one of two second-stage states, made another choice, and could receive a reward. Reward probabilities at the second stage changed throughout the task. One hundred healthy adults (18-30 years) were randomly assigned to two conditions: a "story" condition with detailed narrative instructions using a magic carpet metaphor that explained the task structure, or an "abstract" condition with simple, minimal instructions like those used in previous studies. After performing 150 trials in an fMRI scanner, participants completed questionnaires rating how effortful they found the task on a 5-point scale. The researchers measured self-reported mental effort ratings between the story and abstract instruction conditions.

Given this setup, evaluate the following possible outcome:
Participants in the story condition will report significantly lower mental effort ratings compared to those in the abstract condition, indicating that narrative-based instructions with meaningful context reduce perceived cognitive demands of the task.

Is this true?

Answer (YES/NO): YES